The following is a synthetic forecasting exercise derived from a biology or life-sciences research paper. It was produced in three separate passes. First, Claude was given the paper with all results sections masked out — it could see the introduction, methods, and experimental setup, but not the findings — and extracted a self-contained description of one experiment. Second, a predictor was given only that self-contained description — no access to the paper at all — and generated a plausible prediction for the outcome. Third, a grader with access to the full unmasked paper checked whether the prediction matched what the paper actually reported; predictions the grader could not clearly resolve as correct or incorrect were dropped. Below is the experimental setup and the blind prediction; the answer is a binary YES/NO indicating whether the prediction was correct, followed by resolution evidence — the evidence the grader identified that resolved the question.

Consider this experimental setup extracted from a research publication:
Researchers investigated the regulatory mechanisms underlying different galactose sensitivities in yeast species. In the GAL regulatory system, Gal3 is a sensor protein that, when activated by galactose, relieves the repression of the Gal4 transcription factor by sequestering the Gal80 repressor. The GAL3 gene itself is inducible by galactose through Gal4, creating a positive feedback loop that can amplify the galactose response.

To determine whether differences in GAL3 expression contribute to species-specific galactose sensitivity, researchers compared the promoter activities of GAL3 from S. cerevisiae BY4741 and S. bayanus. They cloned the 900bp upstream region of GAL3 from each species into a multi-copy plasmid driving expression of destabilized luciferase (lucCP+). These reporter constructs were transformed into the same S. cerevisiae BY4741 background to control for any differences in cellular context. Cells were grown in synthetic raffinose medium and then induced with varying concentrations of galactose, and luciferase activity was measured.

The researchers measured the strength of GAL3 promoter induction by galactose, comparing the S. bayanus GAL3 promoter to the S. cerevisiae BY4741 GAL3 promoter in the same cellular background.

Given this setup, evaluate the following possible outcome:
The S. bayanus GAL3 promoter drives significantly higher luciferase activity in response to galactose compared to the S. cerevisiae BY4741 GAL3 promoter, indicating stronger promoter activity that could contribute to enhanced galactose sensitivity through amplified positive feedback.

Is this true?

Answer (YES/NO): YES